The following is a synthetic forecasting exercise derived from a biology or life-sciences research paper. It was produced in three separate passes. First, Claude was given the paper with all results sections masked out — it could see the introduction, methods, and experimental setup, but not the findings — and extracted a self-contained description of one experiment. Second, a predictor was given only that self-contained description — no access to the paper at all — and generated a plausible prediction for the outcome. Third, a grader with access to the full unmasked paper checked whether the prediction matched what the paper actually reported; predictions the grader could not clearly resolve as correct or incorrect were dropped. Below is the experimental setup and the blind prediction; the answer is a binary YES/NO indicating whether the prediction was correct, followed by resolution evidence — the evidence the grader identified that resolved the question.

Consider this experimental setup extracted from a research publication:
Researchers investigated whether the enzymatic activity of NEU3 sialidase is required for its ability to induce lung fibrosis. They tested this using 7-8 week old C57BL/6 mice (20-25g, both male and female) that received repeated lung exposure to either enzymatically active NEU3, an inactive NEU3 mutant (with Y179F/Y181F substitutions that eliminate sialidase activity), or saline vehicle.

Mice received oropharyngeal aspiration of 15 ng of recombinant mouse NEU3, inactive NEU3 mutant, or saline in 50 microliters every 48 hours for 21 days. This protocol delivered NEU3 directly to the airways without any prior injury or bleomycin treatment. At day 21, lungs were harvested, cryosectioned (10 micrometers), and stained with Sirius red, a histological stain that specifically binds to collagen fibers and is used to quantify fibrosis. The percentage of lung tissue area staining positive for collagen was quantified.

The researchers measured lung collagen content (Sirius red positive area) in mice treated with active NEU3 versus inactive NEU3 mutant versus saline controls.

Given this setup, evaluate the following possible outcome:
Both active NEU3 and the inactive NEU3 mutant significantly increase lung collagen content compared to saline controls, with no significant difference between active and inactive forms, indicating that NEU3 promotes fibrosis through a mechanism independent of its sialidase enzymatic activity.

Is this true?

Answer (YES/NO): NO